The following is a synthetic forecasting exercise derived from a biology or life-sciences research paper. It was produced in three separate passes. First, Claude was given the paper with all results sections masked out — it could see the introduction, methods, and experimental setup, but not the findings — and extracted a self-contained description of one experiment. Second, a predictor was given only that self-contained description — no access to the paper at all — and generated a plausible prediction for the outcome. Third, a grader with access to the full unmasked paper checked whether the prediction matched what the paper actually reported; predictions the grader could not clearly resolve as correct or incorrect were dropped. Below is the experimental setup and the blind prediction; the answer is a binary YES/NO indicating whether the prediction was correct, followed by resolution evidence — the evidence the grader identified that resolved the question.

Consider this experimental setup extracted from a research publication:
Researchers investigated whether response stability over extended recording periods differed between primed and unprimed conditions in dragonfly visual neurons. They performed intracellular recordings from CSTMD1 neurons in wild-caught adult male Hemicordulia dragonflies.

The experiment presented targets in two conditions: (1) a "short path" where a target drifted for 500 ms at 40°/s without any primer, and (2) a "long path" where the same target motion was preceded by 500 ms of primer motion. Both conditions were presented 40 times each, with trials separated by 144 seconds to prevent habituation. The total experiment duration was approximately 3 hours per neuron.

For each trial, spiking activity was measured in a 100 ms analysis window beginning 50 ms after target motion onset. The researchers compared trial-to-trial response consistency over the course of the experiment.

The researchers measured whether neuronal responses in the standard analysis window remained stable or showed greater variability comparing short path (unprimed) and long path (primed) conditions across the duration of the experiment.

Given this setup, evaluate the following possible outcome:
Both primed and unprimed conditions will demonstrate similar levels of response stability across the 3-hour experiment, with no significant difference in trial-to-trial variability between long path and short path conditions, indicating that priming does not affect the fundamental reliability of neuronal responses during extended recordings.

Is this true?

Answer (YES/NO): NO